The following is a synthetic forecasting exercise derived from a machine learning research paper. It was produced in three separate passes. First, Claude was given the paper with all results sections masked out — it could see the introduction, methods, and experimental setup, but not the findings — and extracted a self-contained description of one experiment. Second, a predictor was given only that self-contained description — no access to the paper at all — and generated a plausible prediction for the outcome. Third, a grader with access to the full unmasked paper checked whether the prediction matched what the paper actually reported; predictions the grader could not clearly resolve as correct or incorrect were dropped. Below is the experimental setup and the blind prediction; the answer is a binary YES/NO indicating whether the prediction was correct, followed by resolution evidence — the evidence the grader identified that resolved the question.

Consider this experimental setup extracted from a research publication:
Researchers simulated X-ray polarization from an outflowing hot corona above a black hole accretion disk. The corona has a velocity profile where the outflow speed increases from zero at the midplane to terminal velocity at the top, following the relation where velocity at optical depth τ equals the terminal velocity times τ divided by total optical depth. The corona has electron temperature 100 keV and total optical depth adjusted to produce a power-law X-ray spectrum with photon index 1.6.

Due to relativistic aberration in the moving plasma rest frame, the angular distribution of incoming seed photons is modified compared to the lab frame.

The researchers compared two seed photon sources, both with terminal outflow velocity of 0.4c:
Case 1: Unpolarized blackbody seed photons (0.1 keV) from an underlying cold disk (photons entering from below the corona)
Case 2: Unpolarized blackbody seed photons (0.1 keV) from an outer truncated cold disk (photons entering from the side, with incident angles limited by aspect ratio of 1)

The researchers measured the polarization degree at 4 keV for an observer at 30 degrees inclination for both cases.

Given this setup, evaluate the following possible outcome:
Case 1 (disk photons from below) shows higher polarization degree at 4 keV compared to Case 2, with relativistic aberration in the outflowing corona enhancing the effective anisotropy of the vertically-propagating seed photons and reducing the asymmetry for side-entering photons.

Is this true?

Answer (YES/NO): NO